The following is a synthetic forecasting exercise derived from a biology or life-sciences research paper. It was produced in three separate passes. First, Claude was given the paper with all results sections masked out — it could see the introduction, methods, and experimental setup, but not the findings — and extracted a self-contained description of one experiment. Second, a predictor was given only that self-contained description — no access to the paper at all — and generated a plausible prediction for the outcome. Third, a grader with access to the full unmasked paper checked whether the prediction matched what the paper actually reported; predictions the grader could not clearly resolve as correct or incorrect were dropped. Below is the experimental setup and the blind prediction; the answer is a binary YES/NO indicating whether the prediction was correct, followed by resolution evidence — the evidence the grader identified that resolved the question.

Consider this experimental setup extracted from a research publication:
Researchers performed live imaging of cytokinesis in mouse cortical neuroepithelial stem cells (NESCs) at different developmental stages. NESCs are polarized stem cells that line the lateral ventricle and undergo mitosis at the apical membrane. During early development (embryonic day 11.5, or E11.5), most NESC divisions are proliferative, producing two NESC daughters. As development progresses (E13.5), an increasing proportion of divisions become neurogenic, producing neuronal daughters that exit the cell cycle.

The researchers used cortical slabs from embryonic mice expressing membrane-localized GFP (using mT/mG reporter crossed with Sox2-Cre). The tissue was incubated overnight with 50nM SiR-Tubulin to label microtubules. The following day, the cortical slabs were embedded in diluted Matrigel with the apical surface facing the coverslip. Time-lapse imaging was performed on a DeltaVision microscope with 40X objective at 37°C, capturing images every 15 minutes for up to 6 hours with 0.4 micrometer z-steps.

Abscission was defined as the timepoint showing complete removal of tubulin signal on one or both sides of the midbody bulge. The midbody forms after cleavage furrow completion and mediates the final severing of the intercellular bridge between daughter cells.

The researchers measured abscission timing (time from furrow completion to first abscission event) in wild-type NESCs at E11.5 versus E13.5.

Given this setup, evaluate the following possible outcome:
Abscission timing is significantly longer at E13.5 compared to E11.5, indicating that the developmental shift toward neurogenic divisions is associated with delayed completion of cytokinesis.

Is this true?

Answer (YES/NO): NO